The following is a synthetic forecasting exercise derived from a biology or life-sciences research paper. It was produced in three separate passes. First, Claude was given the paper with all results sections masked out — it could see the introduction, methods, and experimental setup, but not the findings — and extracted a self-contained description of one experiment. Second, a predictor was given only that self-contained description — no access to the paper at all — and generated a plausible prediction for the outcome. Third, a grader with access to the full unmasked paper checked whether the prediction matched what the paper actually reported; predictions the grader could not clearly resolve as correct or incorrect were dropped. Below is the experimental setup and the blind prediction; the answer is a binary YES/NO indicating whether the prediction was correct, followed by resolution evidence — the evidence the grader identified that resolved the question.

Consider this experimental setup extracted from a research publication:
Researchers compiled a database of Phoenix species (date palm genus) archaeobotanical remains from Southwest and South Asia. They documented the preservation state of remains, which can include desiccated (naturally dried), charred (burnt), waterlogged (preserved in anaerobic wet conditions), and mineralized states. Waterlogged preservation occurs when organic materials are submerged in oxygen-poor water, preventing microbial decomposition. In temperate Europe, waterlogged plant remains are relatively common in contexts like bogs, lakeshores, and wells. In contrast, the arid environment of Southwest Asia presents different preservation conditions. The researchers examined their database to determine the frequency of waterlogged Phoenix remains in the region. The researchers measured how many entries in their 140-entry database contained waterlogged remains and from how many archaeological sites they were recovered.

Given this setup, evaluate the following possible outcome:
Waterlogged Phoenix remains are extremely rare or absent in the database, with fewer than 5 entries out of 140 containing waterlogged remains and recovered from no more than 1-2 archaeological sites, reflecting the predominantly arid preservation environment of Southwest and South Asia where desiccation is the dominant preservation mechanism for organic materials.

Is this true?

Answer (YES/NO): YES